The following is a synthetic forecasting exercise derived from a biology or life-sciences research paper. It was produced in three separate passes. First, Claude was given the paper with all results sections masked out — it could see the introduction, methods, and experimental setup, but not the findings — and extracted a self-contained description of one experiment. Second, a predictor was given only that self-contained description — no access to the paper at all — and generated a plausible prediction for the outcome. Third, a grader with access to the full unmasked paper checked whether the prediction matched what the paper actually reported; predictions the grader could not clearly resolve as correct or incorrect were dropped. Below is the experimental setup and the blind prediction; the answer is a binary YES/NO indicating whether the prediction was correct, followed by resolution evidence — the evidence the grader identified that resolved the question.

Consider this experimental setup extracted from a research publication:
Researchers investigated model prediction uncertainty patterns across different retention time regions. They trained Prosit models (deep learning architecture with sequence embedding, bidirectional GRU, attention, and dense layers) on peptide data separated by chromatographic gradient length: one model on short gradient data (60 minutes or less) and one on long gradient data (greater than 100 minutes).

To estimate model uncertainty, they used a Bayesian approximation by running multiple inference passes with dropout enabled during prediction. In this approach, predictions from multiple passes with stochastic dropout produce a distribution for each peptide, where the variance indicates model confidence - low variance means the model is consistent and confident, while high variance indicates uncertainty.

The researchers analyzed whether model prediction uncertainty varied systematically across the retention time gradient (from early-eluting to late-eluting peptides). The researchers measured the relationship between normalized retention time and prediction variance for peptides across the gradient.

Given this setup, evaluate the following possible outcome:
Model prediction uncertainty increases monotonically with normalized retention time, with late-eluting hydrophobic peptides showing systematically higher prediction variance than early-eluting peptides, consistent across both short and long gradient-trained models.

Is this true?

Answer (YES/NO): NO